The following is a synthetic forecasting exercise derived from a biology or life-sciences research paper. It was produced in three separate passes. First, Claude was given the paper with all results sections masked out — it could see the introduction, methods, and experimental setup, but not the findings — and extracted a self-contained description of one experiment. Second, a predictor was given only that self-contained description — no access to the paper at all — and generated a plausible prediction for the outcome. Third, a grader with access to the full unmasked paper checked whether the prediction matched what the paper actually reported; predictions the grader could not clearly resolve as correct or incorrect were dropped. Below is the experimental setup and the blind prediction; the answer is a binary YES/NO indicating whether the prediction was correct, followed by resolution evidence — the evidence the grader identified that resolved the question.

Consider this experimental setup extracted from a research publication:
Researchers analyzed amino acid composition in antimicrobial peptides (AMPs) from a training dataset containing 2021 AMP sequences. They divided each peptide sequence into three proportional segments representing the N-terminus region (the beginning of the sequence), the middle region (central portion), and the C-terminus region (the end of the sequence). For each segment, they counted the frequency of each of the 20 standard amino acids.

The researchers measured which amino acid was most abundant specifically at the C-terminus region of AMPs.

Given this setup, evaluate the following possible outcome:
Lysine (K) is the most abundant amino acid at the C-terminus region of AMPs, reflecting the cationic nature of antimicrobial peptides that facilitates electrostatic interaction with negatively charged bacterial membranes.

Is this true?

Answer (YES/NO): YES